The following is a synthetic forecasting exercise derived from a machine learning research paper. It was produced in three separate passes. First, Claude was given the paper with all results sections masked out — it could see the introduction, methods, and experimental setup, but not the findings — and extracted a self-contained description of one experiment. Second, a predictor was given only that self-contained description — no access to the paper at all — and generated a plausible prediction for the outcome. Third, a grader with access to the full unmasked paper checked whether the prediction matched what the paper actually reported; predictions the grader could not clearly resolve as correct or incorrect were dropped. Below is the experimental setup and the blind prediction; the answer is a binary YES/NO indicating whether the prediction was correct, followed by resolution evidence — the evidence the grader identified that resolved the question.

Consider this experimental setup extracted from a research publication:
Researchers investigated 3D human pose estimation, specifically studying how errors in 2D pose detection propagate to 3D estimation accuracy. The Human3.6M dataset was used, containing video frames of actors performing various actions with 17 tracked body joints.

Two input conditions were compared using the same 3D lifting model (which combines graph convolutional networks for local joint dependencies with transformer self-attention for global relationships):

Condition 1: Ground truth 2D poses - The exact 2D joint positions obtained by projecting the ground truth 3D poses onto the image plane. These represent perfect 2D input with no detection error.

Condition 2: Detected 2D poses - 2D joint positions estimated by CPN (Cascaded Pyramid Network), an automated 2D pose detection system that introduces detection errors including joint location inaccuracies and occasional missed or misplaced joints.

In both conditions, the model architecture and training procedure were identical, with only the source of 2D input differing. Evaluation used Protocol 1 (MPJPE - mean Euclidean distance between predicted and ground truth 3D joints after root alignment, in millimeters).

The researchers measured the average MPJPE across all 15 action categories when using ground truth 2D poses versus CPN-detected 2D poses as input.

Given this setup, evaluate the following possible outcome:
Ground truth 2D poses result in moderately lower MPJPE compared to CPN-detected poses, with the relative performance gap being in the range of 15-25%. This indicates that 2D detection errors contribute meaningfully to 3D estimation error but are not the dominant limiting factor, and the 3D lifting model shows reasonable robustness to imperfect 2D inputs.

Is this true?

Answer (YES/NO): NO